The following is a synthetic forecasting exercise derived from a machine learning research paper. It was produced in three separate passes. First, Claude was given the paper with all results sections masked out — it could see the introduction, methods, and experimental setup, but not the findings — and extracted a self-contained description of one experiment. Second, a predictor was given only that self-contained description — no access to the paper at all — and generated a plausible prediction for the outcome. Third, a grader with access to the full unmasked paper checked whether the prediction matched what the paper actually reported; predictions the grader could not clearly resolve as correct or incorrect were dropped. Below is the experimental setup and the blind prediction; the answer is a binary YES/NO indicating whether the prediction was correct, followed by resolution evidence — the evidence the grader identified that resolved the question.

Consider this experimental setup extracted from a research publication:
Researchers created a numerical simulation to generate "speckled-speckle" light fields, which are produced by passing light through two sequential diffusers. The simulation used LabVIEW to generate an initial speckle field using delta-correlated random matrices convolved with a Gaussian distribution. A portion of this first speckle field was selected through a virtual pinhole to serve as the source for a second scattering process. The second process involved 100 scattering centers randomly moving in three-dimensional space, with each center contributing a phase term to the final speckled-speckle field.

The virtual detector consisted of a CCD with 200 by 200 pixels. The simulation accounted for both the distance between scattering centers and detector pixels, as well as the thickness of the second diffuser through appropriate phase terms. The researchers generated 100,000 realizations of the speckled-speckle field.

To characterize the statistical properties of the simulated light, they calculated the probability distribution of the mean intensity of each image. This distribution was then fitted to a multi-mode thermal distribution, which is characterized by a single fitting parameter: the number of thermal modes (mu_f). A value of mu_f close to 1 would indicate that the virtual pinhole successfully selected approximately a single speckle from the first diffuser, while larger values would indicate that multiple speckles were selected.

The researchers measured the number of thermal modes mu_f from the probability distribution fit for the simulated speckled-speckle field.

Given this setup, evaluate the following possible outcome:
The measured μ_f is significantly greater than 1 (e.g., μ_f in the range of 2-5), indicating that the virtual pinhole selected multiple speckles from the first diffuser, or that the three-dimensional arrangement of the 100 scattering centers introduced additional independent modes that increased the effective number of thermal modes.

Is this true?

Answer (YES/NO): NO